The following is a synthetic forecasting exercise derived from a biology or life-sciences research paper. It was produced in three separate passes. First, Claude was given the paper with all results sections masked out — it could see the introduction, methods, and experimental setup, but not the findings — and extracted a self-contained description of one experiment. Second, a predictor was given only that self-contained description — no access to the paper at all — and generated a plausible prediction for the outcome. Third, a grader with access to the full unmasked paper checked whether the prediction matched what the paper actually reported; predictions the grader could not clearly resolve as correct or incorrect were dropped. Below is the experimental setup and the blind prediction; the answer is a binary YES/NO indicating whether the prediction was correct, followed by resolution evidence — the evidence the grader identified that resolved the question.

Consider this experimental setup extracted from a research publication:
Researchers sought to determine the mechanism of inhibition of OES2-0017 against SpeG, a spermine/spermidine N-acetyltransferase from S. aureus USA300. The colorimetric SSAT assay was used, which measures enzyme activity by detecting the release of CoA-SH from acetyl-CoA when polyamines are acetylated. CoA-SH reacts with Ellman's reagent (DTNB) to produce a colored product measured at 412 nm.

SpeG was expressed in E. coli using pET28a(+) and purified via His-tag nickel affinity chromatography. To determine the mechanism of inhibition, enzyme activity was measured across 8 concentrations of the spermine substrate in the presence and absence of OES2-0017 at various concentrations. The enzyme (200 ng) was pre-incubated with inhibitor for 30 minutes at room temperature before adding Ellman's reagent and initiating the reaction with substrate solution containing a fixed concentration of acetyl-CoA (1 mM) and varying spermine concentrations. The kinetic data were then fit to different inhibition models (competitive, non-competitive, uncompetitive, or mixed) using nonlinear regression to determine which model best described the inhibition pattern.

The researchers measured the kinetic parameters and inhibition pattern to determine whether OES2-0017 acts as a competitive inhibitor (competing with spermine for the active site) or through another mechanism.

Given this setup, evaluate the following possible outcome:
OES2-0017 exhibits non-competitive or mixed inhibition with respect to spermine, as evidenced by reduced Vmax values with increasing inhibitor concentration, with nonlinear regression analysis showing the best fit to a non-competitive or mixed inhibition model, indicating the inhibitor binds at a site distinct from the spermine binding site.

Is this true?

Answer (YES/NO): NO